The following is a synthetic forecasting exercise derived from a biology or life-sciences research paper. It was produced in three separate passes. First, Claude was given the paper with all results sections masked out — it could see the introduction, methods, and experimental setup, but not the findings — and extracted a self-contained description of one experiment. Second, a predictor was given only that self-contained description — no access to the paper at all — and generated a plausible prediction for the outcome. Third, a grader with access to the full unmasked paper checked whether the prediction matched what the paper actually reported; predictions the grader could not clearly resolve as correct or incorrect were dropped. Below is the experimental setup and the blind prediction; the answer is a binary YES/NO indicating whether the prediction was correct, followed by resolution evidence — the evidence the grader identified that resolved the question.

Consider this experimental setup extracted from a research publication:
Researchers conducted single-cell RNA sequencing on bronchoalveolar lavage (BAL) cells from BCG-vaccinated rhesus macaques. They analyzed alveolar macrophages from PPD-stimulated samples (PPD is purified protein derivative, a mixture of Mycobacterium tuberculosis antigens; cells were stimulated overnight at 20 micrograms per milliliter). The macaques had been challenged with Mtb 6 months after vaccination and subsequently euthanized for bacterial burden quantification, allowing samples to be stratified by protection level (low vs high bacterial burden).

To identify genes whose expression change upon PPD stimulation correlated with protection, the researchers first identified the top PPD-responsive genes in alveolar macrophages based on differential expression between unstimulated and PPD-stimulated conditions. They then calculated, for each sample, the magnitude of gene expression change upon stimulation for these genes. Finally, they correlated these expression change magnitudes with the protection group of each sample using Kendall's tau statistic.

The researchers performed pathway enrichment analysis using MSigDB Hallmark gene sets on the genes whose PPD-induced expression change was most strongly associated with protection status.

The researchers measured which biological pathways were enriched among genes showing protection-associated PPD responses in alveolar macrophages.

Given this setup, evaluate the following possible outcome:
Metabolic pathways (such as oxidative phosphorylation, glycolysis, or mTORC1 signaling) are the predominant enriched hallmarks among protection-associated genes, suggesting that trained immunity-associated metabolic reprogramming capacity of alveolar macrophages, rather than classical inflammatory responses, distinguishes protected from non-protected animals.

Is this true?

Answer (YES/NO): NO